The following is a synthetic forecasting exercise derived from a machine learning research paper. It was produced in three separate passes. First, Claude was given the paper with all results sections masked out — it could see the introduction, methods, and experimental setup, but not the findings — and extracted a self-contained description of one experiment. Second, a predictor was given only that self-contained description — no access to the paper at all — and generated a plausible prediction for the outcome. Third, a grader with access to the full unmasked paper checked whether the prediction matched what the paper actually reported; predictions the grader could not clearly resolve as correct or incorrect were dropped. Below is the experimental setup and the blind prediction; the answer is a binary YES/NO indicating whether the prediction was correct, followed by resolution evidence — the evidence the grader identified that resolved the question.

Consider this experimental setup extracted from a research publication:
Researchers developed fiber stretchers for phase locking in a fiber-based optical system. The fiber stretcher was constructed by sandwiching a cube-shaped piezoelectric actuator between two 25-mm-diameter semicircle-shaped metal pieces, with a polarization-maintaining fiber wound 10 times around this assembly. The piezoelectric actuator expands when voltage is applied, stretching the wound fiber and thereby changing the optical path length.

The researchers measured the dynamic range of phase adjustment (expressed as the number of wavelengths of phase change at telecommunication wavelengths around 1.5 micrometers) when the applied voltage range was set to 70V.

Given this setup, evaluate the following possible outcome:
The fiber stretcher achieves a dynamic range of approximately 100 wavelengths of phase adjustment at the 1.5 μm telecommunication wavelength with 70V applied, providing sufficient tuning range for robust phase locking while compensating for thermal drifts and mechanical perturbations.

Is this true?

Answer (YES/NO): NO